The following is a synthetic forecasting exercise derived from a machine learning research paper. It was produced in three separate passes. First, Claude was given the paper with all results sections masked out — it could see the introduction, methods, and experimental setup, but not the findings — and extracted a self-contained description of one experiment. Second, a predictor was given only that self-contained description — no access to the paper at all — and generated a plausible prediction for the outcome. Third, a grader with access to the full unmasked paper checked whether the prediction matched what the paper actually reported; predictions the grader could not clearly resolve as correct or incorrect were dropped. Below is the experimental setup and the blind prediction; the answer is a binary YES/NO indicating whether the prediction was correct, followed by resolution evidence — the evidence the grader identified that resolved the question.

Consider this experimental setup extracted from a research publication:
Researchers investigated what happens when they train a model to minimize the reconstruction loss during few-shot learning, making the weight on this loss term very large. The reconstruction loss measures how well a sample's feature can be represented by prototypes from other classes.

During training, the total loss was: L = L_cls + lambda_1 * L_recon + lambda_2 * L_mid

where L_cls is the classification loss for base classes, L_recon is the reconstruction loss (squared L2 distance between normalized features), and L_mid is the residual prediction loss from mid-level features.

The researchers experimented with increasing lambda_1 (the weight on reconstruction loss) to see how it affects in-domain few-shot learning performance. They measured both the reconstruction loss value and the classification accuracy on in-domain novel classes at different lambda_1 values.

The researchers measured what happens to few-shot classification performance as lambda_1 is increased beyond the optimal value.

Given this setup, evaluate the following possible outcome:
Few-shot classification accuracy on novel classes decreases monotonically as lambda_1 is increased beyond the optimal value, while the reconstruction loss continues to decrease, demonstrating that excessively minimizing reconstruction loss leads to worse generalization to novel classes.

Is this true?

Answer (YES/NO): NO